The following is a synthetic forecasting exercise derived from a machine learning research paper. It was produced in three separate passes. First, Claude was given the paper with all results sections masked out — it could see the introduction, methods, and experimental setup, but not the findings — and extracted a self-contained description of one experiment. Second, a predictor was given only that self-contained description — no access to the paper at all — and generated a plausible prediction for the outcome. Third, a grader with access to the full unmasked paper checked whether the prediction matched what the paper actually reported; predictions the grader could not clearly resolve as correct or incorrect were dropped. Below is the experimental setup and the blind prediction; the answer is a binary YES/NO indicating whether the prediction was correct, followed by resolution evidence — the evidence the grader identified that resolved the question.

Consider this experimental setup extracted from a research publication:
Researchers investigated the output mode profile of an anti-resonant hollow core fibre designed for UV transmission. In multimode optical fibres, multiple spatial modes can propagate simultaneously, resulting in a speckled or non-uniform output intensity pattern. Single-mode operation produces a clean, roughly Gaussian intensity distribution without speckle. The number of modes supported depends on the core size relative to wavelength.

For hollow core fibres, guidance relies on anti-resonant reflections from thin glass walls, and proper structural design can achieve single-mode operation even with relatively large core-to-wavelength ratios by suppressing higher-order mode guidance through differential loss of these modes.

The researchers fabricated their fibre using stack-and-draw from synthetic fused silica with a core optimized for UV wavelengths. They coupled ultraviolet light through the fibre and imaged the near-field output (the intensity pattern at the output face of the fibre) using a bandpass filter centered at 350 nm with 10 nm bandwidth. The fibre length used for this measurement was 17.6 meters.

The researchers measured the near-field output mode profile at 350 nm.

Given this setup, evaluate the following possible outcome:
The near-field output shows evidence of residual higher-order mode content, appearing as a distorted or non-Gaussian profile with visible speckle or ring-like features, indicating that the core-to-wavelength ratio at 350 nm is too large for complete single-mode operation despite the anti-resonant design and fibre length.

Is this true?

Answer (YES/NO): NO